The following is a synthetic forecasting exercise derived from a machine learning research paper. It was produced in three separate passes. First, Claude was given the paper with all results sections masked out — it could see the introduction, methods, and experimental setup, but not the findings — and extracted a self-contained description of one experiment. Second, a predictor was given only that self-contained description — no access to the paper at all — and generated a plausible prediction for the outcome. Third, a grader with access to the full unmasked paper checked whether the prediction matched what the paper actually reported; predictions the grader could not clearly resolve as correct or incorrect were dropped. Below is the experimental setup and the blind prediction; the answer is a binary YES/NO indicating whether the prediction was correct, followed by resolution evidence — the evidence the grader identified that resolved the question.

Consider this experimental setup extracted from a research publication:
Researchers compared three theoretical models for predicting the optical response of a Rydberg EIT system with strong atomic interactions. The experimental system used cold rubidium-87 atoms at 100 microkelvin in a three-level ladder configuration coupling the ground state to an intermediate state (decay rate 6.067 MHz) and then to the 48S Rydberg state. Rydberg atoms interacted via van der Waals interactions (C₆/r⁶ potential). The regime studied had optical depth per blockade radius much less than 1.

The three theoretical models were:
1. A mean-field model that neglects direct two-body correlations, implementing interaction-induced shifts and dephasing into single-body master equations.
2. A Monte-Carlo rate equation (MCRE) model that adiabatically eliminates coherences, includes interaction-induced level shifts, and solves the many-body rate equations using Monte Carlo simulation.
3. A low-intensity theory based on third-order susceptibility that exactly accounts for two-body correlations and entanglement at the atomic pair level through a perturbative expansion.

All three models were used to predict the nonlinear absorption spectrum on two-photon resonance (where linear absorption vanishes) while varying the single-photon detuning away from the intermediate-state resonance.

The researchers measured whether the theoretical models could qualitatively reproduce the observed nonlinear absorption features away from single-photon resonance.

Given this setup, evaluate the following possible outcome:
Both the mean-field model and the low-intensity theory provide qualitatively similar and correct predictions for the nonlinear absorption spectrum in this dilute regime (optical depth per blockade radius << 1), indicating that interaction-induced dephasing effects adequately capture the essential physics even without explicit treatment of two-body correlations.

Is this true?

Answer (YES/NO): NO